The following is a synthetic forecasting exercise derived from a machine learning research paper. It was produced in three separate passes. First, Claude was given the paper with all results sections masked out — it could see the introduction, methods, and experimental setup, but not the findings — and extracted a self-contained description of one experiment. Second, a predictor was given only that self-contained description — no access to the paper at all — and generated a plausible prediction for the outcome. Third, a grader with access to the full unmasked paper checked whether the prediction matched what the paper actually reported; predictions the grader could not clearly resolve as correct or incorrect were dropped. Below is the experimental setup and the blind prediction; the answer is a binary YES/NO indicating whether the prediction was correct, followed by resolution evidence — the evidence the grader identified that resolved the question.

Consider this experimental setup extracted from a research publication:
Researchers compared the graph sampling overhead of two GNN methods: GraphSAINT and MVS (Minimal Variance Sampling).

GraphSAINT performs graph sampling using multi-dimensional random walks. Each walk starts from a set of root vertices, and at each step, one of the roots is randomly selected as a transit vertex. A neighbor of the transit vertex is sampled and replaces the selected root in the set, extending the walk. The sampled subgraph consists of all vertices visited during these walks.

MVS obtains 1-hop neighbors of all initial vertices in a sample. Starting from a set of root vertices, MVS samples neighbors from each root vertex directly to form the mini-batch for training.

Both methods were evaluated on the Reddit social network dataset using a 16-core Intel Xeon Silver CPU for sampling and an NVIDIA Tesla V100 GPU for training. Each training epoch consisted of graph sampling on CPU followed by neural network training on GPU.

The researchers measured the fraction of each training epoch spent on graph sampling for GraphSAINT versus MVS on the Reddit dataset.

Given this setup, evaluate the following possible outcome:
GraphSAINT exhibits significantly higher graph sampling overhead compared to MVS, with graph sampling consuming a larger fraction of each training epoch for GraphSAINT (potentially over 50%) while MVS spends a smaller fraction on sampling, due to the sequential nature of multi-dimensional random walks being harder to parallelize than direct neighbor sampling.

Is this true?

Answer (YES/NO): NO